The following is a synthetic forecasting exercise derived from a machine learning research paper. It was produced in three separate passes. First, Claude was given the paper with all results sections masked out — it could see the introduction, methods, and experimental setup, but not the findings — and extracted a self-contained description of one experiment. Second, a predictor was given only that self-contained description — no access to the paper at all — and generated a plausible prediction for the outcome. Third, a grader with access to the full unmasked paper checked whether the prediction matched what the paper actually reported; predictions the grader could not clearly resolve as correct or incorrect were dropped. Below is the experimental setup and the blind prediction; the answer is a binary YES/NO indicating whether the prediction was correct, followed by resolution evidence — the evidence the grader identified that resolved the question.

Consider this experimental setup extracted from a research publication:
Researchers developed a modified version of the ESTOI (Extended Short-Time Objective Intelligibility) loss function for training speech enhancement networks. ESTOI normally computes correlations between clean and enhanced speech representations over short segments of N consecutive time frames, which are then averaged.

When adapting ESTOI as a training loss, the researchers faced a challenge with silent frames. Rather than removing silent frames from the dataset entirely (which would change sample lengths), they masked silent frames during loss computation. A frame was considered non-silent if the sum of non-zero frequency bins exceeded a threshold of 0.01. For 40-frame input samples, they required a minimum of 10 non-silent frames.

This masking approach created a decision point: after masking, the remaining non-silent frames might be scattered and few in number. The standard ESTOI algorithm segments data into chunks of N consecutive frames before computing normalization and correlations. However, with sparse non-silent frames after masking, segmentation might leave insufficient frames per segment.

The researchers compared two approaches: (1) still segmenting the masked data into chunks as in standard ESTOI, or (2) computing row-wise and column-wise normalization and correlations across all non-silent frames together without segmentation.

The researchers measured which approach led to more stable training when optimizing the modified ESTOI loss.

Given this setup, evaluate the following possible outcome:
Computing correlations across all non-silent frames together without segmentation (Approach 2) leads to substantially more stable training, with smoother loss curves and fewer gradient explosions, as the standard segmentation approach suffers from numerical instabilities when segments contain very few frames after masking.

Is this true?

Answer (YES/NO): NO